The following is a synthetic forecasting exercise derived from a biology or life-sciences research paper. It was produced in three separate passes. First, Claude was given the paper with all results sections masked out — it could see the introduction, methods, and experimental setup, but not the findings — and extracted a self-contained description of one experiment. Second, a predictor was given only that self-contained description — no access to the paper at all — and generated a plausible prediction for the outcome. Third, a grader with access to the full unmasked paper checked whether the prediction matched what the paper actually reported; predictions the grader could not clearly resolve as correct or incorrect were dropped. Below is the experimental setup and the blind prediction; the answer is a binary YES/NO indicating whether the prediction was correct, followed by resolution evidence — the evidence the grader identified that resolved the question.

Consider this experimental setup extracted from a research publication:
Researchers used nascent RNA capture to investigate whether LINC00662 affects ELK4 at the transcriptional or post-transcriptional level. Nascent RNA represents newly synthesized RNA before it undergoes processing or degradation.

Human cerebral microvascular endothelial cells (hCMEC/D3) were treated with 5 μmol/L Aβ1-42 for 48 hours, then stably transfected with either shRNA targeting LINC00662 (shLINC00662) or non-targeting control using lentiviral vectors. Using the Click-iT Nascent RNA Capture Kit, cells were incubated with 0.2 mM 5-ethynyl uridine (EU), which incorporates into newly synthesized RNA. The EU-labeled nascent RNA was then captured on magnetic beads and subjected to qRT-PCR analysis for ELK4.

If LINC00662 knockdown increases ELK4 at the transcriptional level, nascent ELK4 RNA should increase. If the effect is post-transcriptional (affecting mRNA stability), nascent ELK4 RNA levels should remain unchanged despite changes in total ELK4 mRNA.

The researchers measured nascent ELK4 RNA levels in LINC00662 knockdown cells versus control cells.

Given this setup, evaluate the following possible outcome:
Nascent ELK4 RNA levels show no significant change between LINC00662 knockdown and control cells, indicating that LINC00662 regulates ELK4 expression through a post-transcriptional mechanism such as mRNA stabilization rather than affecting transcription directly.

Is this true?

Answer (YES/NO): YES